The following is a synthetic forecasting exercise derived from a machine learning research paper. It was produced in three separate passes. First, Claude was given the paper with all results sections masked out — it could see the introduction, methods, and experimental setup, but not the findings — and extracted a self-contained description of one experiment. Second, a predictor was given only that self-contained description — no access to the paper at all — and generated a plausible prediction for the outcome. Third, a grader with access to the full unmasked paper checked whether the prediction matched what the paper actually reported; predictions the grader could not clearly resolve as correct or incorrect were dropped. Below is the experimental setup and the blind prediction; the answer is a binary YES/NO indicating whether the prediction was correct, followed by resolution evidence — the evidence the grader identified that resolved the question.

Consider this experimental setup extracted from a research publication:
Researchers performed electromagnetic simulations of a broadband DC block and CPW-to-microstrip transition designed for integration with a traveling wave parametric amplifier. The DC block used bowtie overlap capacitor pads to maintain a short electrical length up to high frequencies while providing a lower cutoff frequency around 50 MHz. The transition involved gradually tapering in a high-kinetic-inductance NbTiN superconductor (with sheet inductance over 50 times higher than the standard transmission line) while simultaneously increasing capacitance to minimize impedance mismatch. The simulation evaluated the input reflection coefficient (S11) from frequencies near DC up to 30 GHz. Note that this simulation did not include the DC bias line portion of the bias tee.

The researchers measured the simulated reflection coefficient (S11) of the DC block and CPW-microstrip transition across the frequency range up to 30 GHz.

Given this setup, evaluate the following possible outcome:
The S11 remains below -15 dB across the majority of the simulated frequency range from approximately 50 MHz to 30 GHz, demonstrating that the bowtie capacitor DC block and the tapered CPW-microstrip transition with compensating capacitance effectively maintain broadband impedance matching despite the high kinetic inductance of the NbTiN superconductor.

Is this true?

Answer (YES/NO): YES